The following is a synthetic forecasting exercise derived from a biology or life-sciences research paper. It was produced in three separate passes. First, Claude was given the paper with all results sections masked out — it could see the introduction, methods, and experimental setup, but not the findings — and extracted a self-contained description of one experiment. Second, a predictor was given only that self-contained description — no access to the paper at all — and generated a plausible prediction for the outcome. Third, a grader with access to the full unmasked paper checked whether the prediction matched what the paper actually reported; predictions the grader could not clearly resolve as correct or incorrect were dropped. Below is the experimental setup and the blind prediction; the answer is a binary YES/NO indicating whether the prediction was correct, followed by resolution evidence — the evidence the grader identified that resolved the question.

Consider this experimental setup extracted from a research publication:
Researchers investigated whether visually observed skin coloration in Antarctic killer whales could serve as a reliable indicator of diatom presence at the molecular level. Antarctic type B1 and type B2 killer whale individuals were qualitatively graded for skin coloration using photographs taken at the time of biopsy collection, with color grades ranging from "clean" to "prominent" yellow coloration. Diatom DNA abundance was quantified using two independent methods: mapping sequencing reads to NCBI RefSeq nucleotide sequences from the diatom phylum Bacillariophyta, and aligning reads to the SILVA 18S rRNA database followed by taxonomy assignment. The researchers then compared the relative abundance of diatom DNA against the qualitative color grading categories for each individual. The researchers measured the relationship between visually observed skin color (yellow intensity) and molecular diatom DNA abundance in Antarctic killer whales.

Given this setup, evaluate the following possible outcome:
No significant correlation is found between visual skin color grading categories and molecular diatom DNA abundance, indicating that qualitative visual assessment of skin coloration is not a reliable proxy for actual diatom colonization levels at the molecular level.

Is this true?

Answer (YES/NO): NO